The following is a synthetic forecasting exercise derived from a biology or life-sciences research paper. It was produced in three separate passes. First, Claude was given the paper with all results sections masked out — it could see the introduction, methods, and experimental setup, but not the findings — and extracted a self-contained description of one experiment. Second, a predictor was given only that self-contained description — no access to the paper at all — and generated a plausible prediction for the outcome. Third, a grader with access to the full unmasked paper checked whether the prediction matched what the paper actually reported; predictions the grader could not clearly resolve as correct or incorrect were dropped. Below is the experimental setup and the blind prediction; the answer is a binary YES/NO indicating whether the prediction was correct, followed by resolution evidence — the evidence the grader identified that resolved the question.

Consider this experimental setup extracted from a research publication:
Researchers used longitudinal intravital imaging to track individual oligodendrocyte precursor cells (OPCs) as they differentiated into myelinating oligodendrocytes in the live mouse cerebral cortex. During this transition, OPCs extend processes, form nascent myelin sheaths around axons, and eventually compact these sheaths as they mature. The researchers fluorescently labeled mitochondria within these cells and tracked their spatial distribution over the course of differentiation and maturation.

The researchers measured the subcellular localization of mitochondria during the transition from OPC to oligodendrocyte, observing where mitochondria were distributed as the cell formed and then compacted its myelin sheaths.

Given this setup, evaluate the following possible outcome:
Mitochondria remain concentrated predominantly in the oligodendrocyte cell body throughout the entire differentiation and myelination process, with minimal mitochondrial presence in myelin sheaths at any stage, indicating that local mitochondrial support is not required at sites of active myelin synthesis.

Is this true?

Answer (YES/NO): NO